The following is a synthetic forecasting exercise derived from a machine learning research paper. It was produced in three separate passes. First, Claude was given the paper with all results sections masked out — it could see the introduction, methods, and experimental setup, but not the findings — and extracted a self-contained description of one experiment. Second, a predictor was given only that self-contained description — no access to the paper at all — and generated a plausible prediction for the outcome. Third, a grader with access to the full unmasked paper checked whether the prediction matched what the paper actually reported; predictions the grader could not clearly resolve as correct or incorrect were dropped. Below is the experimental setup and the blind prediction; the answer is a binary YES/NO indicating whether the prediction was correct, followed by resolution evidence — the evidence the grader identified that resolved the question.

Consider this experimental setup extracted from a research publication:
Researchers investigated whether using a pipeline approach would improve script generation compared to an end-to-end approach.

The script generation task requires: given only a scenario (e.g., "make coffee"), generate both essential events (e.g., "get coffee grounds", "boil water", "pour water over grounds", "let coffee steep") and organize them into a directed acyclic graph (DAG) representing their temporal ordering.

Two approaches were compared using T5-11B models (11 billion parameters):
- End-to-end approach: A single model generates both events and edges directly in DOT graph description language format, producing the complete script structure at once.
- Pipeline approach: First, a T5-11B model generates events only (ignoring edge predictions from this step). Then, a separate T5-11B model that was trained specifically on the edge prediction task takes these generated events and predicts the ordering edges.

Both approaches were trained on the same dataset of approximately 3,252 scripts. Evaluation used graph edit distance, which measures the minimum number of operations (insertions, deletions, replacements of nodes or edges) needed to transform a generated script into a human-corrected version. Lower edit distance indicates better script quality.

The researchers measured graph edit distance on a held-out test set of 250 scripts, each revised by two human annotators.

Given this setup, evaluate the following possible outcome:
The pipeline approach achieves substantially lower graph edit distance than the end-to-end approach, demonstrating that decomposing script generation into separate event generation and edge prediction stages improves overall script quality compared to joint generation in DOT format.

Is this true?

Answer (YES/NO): NO